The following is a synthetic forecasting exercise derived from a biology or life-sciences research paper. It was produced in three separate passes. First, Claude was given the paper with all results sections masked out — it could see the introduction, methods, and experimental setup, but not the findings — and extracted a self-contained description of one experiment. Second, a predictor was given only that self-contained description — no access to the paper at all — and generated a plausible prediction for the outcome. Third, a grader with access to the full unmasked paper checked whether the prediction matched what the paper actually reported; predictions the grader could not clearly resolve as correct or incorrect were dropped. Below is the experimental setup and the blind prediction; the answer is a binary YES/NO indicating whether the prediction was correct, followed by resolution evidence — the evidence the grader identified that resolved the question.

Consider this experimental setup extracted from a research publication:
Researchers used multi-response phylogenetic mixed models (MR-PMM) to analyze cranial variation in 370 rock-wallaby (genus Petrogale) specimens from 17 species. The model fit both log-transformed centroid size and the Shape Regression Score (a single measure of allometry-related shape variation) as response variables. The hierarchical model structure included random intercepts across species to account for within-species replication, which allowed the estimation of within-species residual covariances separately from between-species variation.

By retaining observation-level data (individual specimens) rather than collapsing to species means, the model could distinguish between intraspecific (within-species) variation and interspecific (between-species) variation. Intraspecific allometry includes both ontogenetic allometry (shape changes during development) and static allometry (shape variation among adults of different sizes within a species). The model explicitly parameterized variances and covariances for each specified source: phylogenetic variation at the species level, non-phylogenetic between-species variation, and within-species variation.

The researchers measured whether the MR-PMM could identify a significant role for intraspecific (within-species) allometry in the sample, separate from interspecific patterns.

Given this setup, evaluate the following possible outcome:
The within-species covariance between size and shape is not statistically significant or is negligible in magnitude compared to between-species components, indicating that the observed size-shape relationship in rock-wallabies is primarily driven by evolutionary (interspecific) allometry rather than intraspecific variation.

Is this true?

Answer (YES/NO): NO